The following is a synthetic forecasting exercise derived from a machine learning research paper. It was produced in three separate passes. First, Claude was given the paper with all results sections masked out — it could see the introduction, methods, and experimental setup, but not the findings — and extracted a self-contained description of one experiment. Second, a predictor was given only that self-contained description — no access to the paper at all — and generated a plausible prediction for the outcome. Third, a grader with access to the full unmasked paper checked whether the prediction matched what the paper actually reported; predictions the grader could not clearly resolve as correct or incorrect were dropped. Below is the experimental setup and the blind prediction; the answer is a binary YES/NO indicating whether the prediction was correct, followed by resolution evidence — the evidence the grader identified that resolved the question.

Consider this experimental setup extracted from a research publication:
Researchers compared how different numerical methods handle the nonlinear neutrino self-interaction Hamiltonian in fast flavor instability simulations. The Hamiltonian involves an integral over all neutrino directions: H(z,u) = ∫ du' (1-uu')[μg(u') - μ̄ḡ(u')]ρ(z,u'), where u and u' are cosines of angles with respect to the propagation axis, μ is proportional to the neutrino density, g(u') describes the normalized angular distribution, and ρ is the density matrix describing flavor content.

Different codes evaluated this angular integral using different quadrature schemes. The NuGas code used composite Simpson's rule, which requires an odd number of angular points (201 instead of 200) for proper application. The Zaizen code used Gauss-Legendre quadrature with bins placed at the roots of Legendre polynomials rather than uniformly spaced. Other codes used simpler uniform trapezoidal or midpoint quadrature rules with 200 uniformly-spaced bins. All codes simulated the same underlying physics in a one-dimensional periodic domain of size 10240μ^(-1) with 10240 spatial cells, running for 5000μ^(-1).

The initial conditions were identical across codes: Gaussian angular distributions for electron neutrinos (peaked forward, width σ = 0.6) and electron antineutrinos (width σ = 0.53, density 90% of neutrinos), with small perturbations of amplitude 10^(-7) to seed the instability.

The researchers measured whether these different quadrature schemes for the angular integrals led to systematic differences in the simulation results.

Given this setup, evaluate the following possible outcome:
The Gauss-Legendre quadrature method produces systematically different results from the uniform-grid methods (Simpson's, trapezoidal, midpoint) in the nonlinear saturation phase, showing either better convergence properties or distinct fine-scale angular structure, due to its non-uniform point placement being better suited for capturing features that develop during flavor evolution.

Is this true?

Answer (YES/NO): NO